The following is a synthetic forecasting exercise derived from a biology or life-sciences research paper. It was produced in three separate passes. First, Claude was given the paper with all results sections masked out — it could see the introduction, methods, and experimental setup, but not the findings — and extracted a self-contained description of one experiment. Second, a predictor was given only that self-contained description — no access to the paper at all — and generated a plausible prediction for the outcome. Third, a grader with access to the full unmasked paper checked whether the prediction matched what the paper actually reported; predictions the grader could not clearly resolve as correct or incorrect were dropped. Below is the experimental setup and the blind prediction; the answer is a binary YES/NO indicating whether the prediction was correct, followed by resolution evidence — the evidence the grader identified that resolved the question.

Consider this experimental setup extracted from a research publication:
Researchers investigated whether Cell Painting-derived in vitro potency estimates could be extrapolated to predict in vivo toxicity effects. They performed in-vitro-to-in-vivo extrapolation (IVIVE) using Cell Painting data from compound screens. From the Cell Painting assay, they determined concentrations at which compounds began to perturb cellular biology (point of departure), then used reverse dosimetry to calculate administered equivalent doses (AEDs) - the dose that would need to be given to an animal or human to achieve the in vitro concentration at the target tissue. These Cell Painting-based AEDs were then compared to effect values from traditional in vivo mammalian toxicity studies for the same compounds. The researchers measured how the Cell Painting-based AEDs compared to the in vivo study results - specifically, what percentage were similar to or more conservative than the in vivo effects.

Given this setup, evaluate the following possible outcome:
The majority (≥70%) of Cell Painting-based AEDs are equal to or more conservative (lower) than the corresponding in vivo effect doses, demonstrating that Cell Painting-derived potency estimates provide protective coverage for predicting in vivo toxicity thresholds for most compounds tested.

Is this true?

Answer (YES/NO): NO